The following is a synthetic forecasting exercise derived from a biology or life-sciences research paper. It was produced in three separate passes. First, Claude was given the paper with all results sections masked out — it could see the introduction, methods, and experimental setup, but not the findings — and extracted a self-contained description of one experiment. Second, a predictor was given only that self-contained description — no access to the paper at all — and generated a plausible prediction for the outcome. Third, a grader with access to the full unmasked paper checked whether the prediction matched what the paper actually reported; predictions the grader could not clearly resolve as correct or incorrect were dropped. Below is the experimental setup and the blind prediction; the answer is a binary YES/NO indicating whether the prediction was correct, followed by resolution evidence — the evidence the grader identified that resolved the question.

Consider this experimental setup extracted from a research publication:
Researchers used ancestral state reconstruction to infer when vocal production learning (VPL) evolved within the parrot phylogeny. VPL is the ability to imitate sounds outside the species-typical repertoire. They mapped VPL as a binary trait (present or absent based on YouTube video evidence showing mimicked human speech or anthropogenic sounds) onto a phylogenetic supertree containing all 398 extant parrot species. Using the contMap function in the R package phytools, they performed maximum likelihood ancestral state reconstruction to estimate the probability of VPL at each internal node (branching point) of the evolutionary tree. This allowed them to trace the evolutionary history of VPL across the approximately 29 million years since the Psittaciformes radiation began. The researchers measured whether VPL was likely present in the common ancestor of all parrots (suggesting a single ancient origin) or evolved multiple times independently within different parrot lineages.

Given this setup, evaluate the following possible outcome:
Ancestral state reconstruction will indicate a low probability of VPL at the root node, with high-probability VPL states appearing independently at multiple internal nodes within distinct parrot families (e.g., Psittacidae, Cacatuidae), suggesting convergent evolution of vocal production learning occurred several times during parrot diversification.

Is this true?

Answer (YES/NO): NO